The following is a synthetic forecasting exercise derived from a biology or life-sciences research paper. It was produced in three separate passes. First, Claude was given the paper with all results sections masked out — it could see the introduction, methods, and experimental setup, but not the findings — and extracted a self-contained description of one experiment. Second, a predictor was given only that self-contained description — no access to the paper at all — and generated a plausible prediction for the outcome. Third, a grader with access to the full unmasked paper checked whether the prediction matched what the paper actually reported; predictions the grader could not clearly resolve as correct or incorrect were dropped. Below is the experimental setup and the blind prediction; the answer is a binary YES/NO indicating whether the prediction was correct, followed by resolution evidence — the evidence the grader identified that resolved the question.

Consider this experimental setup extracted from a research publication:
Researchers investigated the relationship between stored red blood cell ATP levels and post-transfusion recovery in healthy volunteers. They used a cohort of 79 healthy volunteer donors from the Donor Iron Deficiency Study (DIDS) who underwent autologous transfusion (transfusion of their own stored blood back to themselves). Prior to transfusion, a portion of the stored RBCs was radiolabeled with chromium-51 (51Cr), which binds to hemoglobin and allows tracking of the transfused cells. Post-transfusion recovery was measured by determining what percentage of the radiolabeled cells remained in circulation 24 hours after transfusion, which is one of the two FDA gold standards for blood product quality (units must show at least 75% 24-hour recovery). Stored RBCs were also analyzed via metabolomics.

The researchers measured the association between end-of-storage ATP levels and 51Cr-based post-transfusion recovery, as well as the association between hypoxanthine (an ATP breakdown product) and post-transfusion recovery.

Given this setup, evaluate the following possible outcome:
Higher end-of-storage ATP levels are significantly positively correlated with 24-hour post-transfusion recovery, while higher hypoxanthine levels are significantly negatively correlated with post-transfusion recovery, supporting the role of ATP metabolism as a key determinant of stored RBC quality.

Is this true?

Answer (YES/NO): YES